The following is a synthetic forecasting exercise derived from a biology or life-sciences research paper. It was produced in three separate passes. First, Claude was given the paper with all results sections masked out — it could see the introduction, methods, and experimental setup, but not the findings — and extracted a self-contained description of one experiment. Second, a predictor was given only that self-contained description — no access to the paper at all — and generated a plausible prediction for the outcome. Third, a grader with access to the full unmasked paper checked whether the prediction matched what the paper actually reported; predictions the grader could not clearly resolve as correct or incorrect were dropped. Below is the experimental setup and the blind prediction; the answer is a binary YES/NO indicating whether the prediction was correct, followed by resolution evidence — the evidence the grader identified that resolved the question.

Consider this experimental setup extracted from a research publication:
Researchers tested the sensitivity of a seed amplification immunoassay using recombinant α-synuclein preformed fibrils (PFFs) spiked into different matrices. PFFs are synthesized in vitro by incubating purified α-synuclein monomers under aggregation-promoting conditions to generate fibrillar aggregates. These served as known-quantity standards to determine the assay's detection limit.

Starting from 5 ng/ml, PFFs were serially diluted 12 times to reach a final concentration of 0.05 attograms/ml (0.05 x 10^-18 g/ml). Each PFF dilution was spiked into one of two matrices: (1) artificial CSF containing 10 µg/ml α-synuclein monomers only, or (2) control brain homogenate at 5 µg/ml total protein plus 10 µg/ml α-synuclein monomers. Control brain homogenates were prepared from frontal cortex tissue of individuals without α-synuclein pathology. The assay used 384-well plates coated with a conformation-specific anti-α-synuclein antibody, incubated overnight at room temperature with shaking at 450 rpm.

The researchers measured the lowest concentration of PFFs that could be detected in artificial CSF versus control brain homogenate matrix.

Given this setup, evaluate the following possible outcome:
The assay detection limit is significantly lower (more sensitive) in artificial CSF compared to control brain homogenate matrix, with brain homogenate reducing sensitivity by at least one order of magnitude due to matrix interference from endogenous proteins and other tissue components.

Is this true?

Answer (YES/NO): YES